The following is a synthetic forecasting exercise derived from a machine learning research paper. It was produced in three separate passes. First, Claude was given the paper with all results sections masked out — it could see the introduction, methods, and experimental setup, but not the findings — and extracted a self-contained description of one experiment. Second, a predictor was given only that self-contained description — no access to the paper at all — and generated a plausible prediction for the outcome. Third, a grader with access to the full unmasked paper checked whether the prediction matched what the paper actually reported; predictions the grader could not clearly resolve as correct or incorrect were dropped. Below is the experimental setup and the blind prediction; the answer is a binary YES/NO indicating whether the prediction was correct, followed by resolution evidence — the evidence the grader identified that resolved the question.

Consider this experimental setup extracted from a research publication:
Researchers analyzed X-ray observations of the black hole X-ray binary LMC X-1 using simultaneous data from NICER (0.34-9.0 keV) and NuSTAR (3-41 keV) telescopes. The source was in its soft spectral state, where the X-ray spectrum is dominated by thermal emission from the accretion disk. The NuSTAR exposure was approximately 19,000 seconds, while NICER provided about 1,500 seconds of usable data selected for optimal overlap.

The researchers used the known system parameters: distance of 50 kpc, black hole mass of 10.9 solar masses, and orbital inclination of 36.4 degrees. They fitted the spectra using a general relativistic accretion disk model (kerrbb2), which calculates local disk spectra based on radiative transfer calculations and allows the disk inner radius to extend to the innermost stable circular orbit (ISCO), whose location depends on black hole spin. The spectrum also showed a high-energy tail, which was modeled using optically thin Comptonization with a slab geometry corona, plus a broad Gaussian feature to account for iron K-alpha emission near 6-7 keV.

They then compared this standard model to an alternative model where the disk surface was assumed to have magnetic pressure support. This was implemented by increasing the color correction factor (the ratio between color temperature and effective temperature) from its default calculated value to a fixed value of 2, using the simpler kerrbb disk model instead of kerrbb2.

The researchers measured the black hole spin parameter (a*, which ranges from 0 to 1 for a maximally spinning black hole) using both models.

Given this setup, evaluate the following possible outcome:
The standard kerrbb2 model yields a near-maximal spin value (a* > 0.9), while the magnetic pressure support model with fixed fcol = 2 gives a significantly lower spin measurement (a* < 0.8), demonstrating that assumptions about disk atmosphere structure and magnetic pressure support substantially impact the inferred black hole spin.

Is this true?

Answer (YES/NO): NO